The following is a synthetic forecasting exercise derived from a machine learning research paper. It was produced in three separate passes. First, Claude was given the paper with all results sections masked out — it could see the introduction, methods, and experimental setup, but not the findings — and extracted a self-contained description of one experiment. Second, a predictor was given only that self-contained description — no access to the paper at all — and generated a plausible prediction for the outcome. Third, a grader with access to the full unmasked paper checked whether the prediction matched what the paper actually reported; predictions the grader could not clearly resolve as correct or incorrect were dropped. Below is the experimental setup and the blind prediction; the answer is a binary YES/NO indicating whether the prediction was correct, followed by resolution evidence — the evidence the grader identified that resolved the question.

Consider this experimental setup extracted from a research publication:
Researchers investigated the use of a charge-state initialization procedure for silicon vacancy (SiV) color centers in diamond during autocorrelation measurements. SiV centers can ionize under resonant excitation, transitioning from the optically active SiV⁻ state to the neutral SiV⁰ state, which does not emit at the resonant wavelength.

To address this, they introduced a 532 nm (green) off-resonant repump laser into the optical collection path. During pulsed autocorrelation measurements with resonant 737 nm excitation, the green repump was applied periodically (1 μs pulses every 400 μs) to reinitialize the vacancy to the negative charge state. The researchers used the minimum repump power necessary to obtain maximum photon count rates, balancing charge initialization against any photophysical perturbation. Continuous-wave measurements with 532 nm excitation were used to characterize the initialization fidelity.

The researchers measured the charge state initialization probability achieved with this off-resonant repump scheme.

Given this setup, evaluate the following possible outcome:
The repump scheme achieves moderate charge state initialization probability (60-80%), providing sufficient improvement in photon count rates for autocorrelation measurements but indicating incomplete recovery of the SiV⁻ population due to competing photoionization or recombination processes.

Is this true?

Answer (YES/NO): YES